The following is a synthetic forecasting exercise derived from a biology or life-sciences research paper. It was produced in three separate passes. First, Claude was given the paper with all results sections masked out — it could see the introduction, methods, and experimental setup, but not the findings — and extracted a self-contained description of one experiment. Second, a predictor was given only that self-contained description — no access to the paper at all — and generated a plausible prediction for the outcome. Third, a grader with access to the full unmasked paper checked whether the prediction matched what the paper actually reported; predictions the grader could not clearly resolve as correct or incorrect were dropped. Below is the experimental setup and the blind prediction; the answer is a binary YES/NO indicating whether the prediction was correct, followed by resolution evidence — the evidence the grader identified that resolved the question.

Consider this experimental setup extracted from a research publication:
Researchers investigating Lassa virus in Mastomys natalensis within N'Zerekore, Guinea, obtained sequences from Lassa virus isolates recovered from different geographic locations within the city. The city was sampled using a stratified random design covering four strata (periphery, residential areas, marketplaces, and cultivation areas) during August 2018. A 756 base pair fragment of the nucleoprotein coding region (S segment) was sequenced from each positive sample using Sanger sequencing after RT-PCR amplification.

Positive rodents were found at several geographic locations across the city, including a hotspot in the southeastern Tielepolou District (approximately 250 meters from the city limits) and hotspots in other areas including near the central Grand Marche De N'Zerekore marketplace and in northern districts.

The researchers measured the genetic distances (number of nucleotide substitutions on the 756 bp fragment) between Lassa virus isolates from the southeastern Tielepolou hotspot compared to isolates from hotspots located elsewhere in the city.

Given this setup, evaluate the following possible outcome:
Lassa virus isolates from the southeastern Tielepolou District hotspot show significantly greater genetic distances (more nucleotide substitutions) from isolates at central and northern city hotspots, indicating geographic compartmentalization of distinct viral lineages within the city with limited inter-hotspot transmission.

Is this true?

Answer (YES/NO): YES